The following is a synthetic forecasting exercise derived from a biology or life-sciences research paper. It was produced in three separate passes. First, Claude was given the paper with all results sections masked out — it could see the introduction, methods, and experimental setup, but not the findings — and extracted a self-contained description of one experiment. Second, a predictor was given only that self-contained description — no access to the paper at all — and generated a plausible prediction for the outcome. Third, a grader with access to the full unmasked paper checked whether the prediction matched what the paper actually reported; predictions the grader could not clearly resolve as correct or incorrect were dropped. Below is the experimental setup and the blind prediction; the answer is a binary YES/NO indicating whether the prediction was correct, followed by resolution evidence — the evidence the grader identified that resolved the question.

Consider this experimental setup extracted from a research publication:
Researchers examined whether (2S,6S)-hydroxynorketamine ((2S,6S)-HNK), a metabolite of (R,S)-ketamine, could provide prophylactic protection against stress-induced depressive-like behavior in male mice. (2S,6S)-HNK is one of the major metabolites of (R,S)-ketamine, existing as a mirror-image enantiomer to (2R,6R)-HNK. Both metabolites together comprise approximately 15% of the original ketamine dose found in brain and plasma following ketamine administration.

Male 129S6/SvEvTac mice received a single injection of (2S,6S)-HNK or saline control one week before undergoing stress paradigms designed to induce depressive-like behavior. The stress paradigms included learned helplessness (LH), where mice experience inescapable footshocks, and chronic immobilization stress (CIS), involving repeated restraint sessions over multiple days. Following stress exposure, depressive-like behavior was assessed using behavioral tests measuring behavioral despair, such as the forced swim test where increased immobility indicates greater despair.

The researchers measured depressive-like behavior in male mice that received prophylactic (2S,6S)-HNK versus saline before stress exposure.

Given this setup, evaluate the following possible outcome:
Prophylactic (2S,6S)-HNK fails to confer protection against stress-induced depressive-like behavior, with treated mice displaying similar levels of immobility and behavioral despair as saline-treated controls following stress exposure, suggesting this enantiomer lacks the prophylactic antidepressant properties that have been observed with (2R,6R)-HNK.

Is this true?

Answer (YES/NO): YES